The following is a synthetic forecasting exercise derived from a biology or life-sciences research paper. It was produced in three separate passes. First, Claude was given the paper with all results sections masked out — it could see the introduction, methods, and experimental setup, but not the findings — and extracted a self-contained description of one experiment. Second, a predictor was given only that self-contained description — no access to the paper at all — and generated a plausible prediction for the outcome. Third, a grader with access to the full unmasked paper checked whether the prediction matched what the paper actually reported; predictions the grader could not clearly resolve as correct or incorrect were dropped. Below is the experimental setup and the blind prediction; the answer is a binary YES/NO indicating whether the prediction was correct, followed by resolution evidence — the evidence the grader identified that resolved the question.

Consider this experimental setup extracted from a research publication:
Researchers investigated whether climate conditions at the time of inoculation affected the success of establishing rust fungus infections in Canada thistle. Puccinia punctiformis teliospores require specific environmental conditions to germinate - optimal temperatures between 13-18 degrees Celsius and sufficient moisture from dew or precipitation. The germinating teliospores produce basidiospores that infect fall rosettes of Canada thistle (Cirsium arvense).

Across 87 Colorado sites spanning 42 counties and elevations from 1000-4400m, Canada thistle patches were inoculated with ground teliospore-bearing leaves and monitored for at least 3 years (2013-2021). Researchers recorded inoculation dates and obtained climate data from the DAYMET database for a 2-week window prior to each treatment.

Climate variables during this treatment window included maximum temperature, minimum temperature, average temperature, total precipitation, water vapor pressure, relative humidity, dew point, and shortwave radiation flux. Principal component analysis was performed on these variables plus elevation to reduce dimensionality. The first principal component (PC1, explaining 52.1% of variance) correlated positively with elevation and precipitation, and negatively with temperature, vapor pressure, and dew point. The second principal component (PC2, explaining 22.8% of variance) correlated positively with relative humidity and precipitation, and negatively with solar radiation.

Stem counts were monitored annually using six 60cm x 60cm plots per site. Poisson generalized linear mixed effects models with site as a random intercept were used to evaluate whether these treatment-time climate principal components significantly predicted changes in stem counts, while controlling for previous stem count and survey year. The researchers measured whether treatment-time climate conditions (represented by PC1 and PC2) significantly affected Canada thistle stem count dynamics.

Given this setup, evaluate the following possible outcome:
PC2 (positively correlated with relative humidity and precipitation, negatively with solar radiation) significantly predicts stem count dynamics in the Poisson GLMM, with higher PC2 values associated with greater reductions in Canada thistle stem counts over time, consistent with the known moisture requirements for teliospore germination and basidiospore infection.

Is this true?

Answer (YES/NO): YES